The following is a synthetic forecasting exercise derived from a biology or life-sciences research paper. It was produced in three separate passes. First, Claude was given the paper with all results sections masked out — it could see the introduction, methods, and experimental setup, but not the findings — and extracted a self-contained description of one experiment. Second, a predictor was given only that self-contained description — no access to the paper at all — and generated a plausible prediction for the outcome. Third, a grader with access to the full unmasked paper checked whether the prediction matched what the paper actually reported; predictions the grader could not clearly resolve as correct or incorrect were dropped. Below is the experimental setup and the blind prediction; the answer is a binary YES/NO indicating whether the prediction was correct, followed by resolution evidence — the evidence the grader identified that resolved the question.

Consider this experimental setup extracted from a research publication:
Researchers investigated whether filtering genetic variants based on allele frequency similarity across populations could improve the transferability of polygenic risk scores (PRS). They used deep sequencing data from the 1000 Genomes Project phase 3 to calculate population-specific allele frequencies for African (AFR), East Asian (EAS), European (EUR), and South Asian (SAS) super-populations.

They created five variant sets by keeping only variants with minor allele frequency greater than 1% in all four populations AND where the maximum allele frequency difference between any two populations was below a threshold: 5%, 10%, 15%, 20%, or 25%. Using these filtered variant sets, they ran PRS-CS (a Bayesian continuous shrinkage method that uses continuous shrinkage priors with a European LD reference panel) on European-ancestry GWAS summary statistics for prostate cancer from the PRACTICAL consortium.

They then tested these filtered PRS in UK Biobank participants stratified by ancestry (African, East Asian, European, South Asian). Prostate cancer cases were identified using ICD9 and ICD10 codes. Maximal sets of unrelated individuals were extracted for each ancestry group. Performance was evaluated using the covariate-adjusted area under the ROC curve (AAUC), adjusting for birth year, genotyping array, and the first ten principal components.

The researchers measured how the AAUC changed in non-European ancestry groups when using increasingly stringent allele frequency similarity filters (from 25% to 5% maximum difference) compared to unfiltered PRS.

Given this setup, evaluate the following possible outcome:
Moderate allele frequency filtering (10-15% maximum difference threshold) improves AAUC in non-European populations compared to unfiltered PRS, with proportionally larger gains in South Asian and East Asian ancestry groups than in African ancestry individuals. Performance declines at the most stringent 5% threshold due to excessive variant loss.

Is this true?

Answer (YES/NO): NO